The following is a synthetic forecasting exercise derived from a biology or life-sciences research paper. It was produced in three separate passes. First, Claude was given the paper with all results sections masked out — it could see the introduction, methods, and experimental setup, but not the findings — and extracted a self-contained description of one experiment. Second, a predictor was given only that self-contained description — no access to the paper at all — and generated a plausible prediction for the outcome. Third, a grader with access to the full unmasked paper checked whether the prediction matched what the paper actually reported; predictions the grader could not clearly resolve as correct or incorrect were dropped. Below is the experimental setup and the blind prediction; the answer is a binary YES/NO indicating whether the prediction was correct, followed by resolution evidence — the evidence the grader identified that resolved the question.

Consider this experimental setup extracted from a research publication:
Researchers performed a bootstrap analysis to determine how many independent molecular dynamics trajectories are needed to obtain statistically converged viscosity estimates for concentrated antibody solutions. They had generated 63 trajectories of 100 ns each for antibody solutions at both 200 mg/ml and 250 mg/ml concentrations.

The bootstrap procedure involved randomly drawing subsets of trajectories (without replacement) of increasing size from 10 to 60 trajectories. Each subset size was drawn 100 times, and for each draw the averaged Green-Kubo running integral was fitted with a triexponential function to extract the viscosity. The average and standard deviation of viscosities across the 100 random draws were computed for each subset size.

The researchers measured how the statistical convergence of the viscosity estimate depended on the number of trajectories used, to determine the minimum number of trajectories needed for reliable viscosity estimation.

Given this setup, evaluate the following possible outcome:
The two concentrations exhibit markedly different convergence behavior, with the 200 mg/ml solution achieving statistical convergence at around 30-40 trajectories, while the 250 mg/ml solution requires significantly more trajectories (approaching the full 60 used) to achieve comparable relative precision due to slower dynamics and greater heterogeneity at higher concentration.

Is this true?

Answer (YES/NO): NO